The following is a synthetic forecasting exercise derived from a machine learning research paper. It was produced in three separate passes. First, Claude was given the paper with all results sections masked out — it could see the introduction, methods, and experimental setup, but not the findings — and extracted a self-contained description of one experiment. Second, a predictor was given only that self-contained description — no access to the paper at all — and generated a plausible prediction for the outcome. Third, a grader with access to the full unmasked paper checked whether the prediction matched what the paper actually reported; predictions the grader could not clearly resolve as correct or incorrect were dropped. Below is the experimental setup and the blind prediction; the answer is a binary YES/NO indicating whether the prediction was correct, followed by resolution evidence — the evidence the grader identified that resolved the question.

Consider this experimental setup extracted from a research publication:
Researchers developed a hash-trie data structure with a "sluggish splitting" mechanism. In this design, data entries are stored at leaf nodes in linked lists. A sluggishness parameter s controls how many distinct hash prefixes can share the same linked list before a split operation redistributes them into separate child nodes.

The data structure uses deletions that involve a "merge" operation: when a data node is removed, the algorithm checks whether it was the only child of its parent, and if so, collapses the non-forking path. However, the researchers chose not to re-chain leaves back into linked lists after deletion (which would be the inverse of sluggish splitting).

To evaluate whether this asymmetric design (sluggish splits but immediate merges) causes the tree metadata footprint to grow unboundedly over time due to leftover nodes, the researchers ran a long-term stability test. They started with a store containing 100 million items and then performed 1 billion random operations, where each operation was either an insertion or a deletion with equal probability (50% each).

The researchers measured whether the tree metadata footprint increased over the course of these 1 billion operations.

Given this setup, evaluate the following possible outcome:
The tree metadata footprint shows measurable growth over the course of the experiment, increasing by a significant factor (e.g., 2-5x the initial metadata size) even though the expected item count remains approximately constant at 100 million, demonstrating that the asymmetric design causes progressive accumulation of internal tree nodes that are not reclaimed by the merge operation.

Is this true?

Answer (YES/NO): NO